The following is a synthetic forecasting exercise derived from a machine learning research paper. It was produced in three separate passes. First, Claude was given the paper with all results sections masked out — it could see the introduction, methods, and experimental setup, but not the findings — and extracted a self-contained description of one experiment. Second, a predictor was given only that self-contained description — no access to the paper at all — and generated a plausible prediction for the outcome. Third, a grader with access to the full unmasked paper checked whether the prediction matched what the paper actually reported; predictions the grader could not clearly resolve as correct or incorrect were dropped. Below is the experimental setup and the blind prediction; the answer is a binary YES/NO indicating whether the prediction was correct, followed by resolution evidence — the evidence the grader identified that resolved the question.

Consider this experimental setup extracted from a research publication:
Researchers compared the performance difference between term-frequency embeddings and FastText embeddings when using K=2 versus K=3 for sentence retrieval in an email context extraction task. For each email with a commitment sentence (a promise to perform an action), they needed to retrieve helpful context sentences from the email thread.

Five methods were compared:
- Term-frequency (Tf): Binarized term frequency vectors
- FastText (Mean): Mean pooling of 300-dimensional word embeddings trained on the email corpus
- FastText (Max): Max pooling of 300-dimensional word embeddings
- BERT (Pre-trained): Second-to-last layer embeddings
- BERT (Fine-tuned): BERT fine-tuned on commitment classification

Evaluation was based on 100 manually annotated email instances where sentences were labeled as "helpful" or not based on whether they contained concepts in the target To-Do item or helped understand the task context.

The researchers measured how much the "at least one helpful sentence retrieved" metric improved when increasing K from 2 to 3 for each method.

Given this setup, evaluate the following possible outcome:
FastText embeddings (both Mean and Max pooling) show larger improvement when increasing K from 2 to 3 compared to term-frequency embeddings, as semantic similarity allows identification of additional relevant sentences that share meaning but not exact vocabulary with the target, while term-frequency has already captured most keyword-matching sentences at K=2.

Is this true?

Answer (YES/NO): YES